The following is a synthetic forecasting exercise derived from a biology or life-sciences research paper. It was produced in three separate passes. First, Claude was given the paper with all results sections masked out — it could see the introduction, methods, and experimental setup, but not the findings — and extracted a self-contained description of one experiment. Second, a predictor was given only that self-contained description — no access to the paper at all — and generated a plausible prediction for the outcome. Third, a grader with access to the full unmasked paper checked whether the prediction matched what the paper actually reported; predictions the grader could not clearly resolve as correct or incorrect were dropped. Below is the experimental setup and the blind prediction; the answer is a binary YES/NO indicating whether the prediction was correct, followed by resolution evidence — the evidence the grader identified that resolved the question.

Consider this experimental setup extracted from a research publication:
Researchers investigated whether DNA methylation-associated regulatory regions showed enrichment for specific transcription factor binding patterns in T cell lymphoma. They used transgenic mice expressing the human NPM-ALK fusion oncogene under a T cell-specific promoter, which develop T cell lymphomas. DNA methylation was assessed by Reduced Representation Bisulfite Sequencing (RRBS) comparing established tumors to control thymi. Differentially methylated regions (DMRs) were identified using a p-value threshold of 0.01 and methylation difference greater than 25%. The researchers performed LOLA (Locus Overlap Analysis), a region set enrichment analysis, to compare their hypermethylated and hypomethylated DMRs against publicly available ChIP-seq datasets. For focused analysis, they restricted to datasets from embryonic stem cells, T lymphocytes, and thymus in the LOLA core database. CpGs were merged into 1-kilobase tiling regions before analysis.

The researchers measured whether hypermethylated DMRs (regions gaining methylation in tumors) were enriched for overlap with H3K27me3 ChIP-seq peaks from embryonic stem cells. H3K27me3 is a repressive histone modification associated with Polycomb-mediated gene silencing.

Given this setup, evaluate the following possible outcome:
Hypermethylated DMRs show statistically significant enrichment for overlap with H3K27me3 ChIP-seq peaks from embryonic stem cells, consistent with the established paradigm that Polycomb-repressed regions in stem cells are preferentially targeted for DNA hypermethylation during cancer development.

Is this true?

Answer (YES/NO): YES